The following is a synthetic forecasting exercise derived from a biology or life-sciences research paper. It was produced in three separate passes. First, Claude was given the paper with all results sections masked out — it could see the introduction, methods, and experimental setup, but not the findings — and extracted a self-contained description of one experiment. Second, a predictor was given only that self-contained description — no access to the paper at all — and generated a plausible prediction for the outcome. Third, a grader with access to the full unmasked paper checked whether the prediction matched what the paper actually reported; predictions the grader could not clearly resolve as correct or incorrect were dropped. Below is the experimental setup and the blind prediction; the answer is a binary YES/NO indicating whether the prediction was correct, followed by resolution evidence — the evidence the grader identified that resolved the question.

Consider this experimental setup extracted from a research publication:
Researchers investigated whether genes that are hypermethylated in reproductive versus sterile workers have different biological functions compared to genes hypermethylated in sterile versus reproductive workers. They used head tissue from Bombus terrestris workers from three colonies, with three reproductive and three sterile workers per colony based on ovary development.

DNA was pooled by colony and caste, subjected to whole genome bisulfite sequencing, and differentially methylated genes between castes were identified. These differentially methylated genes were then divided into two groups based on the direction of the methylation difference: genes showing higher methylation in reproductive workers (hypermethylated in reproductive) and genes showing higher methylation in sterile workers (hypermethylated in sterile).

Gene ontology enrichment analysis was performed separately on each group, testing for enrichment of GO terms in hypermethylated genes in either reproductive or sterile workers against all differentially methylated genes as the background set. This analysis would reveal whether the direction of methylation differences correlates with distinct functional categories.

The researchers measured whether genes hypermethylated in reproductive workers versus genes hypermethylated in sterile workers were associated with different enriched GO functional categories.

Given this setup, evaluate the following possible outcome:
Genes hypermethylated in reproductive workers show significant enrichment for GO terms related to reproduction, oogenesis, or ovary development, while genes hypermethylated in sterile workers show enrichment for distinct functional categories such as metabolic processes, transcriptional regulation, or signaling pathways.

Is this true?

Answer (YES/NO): NO